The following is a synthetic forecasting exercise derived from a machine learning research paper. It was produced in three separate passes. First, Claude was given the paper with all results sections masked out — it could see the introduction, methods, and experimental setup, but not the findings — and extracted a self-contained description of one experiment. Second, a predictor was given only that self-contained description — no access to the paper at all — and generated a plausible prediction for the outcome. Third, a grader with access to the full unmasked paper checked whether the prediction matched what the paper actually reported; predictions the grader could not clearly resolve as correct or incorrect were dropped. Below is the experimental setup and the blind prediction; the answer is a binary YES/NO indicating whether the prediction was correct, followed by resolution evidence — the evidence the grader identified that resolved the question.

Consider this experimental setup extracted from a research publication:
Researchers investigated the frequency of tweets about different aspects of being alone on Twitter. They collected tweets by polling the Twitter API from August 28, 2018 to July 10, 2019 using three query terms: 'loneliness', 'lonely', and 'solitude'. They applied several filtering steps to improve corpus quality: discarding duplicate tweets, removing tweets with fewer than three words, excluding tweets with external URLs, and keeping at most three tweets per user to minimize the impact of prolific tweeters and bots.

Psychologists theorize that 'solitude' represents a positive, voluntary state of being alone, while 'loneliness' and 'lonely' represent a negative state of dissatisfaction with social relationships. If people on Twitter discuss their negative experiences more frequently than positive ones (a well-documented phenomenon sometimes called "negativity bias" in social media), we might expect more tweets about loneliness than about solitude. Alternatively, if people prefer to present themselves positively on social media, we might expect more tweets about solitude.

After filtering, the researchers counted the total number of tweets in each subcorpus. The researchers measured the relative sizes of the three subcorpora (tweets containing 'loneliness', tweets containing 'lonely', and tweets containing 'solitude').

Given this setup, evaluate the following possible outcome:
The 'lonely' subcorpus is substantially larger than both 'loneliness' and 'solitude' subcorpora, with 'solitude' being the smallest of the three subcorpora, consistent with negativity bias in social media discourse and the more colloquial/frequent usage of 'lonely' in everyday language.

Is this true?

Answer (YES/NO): YES